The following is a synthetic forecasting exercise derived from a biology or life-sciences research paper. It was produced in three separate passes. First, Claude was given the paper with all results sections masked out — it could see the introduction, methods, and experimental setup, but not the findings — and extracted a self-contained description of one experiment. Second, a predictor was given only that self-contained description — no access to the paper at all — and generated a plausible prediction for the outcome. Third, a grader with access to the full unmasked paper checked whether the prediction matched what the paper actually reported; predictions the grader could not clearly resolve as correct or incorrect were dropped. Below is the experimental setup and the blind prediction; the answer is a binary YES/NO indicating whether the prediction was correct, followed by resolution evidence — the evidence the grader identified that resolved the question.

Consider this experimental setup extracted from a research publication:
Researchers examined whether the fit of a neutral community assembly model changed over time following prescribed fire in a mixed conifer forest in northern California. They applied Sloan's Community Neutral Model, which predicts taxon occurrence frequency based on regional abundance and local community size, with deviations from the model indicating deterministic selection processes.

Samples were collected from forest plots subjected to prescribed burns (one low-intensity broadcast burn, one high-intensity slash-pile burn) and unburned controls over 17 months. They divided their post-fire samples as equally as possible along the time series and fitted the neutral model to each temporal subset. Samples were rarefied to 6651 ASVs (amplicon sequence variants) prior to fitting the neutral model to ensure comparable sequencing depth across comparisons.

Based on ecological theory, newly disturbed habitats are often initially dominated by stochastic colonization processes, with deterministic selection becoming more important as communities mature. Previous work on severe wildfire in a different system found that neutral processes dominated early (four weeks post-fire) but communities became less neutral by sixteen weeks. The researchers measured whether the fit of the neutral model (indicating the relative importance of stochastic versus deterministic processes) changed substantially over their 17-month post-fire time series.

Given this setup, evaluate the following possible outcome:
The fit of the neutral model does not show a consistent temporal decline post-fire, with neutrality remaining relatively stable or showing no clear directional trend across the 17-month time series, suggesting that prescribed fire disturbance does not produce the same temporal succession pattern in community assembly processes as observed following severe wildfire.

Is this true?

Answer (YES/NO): YES